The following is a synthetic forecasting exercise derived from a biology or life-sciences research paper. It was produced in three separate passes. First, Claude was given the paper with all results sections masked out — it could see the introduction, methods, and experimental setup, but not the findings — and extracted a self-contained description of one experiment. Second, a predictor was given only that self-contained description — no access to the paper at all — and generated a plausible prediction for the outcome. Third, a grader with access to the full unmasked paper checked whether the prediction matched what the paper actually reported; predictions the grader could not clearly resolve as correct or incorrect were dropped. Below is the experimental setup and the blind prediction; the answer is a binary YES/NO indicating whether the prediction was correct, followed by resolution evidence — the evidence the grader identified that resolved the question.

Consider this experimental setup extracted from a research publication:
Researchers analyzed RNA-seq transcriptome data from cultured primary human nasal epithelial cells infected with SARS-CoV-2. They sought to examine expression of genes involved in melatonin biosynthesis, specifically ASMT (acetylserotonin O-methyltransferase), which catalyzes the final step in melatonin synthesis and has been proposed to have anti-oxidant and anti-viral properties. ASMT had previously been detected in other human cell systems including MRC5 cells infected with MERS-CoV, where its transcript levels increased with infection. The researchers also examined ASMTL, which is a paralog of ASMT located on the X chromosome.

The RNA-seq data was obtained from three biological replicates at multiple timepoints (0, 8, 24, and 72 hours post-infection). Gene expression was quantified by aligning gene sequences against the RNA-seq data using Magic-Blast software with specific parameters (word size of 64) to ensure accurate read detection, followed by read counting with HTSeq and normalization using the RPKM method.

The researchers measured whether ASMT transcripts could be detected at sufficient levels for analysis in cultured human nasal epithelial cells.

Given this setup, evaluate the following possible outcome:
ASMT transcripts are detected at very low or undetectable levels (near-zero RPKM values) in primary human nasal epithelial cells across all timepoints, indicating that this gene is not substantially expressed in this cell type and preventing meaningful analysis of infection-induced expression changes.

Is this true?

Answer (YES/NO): YES